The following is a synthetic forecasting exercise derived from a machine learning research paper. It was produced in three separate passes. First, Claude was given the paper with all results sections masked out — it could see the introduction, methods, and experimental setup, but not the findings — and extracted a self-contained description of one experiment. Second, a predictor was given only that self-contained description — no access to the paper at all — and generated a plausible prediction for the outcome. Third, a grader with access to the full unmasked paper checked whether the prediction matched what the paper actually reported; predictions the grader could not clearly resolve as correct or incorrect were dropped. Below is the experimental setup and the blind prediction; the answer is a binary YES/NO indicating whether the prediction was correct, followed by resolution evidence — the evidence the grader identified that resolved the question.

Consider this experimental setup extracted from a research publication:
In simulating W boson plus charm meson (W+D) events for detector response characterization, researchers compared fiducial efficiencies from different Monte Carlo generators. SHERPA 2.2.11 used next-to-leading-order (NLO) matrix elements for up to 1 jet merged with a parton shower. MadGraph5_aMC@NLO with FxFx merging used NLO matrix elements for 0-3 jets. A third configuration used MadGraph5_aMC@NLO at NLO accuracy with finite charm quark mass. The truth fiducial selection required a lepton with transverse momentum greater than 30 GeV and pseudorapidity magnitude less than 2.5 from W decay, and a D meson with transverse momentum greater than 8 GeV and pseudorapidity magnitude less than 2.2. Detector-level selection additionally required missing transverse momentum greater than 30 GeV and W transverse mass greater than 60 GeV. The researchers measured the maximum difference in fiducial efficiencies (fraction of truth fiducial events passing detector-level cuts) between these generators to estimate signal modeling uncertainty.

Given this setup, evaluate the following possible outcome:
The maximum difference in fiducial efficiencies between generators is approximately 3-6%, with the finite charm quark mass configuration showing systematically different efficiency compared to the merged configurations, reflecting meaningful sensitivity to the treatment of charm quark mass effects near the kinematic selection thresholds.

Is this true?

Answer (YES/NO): NO